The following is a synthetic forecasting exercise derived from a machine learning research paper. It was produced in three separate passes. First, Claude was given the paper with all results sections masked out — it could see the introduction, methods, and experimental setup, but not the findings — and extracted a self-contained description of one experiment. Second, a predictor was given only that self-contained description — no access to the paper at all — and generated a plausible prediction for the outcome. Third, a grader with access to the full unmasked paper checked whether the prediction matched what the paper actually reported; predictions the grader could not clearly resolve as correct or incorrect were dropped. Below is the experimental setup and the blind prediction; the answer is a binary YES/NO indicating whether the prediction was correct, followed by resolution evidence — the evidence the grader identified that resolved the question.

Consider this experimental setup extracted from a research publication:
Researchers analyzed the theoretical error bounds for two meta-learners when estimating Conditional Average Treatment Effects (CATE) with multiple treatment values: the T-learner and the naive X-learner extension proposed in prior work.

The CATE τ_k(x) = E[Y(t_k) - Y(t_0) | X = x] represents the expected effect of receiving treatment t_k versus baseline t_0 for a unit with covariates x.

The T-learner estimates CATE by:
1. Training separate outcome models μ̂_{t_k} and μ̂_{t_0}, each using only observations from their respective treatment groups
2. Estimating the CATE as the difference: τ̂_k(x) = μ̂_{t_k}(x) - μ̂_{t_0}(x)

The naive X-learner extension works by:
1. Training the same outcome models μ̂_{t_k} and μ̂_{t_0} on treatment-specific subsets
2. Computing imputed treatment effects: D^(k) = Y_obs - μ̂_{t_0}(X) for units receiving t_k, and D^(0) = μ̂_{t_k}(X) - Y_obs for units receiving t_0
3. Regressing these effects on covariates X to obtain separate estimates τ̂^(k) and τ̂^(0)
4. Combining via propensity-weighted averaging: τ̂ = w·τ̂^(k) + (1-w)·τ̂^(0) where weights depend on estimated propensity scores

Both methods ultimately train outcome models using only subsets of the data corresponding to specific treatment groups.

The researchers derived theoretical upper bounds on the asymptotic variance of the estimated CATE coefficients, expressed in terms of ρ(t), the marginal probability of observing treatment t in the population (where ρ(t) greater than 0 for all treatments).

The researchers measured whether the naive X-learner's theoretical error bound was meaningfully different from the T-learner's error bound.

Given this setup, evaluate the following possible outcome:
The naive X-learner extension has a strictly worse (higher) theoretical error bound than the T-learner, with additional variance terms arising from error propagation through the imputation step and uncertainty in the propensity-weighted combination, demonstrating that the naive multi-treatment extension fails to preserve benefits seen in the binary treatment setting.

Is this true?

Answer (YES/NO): NO